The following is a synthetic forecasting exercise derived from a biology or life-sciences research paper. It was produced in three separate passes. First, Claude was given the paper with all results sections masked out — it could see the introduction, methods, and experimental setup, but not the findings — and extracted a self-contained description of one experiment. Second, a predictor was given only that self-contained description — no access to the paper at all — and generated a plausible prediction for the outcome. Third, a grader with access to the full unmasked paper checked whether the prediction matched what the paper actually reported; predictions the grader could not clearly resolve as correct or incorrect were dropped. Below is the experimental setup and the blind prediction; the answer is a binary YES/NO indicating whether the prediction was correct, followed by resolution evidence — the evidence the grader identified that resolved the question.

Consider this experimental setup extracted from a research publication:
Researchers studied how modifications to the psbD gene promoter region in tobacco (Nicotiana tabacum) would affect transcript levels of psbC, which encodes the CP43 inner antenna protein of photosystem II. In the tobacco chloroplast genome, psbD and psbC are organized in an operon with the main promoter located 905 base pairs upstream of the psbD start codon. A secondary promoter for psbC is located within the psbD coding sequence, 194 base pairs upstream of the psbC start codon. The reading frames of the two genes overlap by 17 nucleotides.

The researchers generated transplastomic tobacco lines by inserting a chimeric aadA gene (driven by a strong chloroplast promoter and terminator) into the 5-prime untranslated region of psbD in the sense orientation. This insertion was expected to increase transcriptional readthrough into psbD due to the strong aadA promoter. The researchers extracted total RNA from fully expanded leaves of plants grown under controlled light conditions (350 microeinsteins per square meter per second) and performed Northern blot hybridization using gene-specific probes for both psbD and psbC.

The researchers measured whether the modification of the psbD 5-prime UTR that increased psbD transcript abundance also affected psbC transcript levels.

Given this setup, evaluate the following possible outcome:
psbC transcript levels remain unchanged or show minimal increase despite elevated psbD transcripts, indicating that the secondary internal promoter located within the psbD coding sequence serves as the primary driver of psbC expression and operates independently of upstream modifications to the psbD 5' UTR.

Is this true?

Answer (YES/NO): NO